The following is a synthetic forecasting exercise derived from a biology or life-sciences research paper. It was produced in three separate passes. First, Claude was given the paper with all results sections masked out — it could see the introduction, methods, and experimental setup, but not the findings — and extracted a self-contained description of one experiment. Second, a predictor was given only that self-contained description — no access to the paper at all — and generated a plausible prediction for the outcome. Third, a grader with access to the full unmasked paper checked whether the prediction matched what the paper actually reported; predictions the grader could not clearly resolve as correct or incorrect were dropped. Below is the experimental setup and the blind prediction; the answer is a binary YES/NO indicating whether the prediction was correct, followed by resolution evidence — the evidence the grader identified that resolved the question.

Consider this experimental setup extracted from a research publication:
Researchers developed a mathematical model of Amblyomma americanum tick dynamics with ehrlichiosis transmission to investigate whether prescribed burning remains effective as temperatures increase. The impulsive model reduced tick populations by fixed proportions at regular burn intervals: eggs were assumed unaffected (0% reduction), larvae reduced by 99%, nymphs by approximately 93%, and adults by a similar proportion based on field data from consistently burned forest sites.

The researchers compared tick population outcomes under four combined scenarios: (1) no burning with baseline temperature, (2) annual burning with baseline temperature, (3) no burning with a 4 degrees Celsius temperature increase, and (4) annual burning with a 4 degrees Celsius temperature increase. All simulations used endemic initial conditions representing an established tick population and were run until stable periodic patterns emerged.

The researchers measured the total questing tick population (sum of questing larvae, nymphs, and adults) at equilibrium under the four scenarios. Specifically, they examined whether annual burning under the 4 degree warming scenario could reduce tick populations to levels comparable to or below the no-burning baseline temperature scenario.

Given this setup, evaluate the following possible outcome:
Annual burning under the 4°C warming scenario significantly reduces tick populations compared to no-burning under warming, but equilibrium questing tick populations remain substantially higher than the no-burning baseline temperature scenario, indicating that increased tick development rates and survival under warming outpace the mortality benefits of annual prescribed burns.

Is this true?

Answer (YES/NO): NO